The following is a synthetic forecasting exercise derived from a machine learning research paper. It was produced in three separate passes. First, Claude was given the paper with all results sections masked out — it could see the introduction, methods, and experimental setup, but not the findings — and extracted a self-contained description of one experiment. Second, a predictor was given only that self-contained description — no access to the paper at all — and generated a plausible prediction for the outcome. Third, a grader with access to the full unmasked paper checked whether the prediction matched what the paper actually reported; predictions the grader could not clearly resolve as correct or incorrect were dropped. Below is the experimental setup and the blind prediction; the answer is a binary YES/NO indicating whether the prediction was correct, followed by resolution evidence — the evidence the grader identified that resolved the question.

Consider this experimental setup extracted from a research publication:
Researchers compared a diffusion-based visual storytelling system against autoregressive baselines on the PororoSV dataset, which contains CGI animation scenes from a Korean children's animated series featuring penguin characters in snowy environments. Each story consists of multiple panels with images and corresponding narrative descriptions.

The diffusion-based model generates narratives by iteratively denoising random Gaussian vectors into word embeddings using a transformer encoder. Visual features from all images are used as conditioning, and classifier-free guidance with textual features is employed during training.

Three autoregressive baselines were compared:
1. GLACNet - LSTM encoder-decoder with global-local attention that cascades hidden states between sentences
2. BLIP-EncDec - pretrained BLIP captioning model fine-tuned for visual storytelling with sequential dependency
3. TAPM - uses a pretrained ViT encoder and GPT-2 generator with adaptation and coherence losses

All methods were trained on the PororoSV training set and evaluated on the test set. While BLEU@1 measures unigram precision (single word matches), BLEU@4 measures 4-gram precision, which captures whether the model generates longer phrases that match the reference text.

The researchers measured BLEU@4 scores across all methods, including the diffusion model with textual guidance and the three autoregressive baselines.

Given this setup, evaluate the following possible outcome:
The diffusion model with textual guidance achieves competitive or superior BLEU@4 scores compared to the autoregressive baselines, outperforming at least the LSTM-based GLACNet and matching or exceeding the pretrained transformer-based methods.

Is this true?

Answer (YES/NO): NO